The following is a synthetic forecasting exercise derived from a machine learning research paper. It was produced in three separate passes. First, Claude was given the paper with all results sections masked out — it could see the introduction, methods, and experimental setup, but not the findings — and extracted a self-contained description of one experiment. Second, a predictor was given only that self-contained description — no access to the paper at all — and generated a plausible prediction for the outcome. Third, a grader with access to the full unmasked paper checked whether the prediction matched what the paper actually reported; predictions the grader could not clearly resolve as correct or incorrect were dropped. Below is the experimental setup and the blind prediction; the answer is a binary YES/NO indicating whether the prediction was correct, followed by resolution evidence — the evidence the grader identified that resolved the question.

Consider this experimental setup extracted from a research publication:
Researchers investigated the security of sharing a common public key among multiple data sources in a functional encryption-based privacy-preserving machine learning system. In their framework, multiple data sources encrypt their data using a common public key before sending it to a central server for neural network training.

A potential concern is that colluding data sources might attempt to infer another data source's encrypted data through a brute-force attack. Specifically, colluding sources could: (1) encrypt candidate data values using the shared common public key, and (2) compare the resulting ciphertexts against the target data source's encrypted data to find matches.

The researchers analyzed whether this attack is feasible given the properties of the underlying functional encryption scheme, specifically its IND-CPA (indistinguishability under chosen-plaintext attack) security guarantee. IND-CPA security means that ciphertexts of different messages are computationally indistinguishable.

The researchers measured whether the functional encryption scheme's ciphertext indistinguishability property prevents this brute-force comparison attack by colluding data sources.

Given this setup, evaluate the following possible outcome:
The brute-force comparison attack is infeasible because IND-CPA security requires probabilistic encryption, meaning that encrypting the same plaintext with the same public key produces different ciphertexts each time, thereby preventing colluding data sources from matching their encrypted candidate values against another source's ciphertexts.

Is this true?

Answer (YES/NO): YES